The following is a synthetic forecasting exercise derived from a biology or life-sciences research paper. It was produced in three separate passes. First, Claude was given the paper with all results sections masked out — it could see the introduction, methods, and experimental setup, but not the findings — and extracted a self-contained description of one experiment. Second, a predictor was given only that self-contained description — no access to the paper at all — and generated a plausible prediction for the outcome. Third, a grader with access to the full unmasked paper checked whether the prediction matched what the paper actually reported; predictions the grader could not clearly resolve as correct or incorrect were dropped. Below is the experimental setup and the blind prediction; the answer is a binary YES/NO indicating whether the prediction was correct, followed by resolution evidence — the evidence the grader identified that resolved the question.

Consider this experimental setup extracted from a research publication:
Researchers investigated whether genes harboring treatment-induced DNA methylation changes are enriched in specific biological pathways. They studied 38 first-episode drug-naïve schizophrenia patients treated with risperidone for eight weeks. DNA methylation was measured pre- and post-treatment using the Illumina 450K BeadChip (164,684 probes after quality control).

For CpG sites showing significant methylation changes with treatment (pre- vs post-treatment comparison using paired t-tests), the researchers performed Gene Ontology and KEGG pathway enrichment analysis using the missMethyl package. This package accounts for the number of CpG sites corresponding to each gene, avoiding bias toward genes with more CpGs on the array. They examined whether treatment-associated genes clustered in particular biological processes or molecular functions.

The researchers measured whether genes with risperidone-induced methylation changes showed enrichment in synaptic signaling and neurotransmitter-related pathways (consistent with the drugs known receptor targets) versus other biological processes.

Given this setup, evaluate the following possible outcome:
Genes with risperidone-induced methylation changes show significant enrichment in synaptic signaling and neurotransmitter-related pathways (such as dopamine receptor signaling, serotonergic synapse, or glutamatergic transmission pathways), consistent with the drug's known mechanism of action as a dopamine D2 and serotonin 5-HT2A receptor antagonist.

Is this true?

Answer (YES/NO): NO